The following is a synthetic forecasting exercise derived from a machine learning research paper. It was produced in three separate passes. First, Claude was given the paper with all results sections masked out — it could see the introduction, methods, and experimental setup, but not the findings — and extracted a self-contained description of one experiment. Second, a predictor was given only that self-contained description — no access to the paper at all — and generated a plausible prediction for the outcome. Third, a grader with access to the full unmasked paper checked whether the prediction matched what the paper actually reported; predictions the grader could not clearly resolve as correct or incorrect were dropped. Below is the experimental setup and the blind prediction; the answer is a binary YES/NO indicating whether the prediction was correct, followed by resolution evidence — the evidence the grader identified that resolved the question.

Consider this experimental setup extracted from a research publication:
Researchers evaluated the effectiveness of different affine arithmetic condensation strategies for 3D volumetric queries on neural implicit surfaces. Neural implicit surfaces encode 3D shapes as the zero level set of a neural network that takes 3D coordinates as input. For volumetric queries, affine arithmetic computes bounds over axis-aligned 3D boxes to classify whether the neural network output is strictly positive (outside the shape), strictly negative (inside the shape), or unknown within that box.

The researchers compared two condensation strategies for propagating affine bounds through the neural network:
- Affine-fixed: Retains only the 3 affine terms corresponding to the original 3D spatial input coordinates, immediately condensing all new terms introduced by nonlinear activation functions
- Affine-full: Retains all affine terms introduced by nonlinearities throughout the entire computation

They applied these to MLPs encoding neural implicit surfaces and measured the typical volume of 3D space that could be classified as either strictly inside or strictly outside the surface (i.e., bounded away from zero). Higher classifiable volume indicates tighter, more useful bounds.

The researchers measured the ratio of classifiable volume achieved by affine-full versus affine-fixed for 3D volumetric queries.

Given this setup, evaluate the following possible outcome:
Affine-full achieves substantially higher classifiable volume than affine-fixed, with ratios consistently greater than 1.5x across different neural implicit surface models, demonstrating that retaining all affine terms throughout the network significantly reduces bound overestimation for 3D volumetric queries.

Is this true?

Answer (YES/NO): YES